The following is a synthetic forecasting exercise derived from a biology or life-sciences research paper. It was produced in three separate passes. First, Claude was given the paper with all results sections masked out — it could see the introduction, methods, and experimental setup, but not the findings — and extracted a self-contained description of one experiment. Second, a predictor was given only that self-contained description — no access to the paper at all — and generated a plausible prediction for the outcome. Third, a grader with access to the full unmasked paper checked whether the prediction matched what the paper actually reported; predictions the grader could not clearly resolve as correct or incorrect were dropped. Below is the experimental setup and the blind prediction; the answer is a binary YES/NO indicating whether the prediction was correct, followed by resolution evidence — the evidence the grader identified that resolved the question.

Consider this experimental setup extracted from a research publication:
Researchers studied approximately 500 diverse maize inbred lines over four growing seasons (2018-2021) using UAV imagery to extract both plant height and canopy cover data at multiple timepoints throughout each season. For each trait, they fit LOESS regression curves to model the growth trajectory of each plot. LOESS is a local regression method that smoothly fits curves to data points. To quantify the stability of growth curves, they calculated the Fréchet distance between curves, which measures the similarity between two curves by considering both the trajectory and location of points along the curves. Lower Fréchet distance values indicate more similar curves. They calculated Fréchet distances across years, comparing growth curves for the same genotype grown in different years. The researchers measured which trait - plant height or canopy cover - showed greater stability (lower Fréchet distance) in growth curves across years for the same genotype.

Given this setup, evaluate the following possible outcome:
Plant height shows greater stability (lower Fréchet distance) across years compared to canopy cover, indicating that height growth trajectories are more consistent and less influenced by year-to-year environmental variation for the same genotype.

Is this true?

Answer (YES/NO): YES